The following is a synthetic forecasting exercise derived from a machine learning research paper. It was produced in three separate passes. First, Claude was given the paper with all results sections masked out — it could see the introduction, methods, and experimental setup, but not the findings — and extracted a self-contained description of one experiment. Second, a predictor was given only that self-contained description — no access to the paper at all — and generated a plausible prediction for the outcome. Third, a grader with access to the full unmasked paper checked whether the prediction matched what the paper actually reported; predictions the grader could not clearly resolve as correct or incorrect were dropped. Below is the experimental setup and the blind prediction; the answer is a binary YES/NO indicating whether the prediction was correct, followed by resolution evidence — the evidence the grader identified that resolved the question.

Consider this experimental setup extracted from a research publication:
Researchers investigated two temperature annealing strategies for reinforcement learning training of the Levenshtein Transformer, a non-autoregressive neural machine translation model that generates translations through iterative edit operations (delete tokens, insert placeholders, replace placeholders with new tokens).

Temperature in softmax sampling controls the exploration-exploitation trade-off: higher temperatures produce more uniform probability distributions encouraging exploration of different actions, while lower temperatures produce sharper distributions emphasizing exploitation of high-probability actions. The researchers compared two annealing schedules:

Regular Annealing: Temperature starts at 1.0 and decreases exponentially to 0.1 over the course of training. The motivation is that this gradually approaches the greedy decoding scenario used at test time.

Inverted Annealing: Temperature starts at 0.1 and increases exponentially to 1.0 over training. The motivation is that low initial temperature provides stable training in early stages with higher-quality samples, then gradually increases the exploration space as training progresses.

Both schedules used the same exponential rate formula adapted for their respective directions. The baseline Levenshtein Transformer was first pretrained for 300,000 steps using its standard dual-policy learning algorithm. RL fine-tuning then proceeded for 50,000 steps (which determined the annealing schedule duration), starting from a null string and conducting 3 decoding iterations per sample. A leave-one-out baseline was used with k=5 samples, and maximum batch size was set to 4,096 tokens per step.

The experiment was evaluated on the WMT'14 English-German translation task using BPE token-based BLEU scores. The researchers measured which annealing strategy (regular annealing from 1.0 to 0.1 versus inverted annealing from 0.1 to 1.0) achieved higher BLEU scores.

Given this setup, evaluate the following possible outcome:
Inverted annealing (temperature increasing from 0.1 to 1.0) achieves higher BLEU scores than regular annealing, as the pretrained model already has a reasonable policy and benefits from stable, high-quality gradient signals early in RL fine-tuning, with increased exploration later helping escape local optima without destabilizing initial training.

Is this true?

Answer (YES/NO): YES